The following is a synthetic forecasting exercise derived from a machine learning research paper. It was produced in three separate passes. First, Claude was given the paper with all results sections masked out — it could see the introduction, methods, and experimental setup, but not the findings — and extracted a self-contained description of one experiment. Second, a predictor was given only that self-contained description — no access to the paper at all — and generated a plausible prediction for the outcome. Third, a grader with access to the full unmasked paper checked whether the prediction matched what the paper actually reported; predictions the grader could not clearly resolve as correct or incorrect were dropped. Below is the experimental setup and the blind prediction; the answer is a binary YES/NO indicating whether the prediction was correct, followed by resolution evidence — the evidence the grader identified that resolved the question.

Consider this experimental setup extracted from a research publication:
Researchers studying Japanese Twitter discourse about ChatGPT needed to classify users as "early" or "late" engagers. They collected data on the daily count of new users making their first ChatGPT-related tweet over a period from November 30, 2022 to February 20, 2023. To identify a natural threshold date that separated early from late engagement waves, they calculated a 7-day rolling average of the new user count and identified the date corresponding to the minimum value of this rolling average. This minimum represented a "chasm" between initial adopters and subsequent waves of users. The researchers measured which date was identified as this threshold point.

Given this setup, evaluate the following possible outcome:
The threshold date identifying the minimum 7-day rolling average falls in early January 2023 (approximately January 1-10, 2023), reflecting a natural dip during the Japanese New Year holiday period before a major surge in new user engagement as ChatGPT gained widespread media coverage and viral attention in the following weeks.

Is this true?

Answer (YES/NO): NO